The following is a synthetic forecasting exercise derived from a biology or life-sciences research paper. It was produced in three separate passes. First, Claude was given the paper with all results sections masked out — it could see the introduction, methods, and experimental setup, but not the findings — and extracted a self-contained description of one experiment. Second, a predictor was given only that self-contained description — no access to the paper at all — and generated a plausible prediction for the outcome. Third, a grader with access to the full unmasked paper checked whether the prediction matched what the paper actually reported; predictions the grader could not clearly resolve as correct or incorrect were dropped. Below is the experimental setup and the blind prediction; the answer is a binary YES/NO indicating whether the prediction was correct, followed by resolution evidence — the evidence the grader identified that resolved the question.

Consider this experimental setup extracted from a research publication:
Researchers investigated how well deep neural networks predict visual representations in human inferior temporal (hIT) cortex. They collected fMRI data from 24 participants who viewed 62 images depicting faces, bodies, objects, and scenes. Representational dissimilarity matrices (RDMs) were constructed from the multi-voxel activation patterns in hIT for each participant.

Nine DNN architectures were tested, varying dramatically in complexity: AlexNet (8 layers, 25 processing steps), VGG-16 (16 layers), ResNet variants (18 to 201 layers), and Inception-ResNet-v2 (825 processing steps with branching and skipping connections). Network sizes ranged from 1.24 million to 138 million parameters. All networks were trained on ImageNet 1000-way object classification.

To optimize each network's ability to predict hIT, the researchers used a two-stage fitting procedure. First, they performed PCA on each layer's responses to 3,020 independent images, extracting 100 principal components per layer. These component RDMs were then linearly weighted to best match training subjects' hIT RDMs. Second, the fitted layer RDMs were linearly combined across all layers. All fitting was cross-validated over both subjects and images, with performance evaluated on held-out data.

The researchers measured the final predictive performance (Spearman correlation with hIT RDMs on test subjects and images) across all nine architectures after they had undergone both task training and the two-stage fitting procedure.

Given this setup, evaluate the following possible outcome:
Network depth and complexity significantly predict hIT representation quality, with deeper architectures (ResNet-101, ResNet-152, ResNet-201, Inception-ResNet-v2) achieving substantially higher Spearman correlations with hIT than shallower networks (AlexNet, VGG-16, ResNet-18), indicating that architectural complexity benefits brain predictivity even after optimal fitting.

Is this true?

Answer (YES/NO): NO